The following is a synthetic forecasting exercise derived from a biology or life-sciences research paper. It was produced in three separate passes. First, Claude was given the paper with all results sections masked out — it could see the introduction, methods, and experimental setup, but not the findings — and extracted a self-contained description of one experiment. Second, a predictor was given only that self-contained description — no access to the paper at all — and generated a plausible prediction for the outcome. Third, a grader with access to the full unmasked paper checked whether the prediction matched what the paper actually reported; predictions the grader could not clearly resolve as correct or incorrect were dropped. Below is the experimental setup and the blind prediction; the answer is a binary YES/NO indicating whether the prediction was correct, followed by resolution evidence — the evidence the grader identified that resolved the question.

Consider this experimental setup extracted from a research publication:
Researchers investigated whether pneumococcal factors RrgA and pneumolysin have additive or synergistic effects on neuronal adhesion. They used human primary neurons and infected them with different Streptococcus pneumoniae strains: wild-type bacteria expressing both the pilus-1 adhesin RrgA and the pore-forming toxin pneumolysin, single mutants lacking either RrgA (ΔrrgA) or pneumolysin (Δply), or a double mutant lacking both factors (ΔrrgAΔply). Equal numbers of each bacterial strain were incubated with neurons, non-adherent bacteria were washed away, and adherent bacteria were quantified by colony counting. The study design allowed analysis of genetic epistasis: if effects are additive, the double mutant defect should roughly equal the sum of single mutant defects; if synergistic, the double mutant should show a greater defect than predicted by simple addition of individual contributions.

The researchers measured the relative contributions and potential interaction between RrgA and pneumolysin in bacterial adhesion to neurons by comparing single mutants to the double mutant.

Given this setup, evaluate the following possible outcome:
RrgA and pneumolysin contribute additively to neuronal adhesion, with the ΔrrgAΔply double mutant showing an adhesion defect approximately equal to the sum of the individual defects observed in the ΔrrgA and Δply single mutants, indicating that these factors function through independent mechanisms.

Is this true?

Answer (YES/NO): NO